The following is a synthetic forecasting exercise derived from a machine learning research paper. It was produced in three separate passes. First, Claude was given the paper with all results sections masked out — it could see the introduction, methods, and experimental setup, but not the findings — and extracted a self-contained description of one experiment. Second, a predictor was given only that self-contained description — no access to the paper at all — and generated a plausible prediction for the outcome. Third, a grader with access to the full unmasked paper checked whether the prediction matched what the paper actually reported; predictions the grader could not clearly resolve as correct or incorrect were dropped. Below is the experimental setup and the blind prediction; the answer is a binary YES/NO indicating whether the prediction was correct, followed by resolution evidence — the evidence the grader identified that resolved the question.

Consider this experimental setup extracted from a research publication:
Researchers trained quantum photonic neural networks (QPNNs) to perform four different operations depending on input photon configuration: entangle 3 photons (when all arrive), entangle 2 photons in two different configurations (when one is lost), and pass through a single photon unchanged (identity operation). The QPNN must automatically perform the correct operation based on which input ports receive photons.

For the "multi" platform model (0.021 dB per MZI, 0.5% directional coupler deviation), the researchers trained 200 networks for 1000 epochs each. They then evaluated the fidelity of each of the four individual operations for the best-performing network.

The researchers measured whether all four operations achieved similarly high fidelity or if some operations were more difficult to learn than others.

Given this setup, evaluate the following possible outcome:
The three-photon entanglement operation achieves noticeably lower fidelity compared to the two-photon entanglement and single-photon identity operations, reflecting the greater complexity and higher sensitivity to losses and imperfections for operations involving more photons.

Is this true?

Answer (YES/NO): NO